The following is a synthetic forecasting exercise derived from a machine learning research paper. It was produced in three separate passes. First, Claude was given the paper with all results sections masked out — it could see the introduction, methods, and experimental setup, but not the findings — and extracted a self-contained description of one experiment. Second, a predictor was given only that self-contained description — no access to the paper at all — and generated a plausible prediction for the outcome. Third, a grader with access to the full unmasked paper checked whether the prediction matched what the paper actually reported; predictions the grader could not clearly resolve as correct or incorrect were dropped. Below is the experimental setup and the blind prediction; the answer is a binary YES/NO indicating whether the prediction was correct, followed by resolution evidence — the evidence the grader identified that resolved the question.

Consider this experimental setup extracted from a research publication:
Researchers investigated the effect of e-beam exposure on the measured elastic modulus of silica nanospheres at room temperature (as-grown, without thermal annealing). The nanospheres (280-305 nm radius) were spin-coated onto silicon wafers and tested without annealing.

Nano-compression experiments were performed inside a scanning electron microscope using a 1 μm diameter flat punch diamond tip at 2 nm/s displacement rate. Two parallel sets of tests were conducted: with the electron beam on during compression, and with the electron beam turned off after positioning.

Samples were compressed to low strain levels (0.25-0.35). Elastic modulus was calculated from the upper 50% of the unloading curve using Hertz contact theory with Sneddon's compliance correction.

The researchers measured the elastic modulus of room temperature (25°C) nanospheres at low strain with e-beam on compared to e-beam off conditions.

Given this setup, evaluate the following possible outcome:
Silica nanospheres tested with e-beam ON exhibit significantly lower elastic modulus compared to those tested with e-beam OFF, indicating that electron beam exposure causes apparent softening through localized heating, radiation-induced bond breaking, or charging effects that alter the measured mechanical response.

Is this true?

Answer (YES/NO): YES